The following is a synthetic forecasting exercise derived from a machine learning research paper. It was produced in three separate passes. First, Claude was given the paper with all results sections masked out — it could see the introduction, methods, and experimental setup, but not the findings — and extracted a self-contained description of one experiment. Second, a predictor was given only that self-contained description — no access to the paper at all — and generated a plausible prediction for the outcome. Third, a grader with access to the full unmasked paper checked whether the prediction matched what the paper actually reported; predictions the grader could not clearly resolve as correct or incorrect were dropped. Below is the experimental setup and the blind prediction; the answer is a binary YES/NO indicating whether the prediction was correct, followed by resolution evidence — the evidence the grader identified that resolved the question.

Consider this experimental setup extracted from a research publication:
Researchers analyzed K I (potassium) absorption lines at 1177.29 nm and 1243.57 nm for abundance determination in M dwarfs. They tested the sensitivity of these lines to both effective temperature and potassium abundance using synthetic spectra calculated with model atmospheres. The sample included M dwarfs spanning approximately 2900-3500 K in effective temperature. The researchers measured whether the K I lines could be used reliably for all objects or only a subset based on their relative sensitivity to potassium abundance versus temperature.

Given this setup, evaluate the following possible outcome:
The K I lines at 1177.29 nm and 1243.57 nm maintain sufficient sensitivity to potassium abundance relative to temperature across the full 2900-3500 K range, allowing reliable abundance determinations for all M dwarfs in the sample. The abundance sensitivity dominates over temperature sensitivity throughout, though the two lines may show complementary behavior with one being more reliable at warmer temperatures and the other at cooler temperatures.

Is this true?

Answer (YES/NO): NO